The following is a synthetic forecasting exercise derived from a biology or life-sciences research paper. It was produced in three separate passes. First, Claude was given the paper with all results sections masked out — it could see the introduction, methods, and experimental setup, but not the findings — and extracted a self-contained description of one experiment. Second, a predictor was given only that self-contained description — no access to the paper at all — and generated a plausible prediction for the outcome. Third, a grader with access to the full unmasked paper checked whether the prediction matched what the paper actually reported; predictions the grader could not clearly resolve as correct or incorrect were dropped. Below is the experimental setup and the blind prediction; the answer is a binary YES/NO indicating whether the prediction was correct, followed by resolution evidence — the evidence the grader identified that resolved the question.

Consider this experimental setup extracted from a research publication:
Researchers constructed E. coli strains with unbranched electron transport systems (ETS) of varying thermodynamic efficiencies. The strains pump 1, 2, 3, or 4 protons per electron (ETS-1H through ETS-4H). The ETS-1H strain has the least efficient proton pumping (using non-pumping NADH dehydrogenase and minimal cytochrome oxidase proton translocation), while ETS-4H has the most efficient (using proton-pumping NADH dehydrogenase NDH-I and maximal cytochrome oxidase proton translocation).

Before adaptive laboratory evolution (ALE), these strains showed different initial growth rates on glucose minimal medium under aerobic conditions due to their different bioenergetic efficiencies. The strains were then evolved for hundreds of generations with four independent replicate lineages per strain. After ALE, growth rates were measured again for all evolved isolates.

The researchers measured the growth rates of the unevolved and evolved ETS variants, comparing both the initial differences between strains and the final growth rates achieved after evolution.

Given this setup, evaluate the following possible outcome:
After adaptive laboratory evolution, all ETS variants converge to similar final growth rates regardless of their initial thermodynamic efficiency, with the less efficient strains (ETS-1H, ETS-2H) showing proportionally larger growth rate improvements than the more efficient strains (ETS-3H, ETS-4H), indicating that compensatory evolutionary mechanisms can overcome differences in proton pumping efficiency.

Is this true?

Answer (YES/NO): NO